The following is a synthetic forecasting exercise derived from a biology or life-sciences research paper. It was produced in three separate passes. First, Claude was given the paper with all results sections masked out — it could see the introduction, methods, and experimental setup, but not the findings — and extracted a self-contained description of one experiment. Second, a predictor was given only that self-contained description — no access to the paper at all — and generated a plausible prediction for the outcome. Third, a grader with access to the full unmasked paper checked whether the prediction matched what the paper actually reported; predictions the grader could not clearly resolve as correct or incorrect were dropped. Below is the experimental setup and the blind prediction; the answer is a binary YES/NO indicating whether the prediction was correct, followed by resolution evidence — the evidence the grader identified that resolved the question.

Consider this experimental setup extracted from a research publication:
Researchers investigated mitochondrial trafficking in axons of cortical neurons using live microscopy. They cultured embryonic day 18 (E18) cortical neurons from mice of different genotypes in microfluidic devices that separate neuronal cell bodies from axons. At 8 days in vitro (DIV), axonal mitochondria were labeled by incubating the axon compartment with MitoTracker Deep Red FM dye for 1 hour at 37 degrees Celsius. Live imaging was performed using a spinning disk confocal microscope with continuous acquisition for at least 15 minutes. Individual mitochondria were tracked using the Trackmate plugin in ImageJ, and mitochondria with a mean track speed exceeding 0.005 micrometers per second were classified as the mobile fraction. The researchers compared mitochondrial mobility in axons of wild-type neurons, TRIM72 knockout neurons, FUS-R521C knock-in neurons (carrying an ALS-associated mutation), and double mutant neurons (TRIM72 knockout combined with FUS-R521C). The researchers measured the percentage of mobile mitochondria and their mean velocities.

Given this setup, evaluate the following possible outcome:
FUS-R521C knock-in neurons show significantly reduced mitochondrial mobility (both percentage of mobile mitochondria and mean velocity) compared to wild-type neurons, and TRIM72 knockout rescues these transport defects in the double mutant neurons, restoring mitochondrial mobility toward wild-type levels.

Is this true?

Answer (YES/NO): NO